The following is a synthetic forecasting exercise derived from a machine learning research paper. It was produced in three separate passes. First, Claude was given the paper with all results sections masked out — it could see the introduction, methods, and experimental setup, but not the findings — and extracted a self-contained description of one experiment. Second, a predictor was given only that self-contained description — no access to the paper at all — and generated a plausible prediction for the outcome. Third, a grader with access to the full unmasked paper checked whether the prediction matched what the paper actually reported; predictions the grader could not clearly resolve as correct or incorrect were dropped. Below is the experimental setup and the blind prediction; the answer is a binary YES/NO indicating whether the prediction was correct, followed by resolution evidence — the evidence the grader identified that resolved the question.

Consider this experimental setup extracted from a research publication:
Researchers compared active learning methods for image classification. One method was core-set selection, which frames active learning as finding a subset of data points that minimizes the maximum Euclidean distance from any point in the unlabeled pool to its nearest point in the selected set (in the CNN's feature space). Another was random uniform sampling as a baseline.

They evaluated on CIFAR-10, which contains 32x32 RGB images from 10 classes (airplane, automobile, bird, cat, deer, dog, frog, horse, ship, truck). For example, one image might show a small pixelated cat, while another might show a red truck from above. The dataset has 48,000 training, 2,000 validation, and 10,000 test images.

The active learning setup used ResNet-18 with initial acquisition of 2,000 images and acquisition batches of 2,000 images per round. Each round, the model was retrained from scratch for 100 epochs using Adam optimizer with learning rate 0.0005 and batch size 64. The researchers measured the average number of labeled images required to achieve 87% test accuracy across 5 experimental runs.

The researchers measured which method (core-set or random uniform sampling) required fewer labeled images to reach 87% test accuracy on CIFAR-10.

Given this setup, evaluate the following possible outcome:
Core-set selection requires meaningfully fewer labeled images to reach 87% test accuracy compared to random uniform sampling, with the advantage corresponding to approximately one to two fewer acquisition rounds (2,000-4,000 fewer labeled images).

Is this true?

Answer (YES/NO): NO